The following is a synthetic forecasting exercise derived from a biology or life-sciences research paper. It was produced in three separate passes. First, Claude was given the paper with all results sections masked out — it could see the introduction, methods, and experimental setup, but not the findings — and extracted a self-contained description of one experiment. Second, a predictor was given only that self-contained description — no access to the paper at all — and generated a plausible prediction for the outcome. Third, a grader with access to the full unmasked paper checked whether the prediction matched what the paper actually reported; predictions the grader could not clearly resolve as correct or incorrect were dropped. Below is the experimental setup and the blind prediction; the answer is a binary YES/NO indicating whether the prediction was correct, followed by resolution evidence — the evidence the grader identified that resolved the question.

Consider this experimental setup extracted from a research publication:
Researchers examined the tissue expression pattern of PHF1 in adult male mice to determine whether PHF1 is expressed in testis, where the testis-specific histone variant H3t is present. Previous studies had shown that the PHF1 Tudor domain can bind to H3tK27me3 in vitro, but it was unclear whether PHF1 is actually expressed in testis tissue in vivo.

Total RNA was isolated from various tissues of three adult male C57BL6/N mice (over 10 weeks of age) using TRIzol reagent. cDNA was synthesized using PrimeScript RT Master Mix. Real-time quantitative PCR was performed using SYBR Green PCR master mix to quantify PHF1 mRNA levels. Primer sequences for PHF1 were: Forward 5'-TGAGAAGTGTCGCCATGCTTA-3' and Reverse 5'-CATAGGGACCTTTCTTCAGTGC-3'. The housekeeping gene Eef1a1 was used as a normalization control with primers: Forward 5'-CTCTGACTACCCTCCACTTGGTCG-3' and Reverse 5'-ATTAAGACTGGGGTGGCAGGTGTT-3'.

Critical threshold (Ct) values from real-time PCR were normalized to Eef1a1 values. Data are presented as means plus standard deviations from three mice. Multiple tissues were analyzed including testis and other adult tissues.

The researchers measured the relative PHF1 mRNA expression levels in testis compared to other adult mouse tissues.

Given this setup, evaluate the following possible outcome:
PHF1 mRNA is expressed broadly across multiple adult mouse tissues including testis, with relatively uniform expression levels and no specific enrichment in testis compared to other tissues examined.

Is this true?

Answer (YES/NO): NO